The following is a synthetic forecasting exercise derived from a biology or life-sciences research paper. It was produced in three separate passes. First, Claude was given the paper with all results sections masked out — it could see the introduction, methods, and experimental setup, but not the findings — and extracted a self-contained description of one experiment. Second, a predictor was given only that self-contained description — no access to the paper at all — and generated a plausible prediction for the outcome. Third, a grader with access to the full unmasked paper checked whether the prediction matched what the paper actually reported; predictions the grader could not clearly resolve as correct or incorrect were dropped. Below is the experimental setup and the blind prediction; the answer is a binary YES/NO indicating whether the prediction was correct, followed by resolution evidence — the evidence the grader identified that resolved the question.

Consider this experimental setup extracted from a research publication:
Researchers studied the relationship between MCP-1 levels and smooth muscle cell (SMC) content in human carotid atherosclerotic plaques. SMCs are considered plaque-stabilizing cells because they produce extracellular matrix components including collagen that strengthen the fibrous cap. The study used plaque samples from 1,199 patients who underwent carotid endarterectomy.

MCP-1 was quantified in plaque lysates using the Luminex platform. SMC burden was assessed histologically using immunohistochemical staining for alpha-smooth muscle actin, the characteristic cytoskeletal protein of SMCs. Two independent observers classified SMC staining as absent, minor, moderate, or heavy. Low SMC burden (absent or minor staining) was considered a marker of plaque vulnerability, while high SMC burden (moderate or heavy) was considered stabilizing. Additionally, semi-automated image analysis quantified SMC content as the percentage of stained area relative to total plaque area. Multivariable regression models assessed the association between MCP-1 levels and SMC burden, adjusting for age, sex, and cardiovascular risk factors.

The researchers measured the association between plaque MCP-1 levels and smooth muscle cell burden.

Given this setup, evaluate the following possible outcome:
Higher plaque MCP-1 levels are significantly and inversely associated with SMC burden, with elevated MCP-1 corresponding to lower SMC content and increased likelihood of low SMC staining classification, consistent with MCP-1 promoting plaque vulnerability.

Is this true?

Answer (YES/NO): YES